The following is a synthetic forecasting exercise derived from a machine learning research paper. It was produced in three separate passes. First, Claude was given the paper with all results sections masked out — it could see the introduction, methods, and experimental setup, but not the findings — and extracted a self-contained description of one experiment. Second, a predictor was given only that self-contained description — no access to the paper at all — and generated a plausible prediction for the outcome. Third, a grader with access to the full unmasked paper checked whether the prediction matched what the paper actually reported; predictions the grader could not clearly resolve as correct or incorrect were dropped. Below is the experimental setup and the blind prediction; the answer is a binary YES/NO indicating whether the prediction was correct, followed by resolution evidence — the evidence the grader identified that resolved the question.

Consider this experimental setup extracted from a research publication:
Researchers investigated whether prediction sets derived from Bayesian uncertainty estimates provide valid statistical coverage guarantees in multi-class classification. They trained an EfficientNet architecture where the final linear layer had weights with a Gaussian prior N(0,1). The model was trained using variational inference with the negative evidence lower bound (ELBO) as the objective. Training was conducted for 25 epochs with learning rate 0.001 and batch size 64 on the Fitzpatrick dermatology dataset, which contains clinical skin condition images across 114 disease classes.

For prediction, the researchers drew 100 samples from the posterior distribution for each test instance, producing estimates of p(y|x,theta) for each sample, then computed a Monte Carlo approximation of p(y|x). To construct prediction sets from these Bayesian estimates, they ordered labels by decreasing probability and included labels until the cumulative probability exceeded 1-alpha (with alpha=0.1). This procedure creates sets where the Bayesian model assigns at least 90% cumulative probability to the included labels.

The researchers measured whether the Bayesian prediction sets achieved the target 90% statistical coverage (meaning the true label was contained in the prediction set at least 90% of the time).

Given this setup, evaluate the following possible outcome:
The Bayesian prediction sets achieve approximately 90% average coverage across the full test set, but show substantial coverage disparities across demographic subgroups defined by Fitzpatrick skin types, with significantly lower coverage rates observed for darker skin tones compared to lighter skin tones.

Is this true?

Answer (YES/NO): NO